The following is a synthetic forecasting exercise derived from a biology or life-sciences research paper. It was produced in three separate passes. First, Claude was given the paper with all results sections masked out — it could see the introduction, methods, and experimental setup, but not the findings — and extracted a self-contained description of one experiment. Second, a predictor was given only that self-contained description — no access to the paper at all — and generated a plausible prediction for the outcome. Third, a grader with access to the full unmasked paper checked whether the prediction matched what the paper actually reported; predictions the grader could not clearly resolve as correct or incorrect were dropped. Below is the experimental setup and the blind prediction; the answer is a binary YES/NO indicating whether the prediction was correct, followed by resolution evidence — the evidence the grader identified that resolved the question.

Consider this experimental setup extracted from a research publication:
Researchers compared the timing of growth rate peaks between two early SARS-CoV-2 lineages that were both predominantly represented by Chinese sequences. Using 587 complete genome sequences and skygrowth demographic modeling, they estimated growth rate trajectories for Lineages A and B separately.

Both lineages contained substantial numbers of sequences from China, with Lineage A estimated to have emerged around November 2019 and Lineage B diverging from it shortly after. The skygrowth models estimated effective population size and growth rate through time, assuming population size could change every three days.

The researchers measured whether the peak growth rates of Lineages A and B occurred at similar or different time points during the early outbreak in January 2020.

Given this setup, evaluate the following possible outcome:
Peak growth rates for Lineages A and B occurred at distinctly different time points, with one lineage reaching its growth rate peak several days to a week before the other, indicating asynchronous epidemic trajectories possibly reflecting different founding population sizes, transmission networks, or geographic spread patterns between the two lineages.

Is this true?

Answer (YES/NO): NO